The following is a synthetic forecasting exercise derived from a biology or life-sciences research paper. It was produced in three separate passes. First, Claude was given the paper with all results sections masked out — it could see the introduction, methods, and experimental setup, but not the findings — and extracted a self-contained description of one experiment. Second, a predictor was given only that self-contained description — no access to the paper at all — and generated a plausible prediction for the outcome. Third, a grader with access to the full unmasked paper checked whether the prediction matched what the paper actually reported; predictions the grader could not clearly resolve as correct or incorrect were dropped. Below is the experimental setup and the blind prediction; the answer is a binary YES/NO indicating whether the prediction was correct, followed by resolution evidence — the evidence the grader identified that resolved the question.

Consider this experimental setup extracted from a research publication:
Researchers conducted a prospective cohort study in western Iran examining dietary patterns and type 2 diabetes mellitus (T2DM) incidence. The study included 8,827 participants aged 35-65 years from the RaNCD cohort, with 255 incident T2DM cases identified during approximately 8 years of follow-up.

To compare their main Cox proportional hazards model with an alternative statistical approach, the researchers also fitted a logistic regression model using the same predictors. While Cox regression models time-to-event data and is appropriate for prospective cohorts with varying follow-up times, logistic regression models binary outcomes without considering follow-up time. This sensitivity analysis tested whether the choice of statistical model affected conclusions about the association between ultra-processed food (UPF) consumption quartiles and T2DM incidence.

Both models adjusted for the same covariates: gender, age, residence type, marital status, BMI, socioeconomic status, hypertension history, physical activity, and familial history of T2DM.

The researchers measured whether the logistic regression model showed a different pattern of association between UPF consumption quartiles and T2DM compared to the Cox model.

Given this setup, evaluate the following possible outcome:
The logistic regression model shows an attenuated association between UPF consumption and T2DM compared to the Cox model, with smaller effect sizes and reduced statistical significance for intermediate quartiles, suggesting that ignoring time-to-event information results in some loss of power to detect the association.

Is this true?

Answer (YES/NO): NO